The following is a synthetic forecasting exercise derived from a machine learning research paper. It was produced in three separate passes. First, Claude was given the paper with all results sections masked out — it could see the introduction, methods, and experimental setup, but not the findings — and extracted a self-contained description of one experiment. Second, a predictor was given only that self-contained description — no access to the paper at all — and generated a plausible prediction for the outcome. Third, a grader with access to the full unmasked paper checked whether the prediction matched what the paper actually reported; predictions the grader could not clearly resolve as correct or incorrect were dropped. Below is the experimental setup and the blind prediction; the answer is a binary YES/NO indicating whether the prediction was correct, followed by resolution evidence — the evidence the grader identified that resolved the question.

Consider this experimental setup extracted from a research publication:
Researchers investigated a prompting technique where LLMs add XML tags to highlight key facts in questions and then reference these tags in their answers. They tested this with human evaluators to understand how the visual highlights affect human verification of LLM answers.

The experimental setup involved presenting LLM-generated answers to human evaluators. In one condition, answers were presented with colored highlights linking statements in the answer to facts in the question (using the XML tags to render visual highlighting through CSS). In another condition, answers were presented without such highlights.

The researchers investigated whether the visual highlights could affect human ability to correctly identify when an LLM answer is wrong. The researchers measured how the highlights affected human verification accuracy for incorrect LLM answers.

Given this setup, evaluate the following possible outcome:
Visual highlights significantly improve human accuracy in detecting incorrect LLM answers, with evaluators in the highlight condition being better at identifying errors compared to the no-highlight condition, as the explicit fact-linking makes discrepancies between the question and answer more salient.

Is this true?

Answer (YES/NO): NO